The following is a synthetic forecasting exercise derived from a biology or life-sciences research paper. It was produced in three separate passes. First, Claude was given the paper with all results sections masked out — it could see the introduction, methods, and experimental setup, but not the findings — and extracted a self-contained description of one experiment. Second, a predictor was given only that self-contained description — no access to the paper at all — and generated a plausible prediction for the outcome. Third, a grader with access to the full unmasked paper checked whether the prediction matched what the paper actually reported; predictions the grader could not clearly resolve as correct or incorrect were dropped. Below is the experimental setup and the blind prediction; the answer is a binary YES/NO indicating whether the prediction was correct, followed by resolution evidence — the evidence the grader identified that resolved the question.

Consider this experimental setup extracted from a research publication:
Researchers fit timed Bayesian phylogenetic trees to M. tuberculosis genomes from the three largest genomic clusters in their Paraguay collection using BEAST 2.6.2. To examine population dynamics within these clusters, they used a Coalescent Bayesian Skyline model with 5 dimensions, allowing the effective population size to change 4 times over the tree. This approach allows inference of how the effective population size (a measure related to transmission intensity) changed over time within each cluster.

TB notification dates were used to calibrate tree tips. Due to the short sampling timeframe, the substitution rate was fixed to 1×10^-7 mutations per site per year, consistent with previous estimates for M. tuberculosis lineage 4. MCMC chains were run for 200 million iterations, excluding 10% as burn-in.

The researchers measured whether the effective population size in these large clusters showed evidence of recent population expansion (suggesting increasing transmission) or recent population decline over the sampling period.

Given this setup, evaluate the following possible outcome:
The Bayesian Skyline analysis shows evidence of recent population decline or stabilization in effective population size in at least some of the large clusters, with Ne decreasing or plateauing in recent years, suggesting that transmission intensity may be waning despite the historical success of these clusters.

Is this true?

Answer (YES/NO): NO